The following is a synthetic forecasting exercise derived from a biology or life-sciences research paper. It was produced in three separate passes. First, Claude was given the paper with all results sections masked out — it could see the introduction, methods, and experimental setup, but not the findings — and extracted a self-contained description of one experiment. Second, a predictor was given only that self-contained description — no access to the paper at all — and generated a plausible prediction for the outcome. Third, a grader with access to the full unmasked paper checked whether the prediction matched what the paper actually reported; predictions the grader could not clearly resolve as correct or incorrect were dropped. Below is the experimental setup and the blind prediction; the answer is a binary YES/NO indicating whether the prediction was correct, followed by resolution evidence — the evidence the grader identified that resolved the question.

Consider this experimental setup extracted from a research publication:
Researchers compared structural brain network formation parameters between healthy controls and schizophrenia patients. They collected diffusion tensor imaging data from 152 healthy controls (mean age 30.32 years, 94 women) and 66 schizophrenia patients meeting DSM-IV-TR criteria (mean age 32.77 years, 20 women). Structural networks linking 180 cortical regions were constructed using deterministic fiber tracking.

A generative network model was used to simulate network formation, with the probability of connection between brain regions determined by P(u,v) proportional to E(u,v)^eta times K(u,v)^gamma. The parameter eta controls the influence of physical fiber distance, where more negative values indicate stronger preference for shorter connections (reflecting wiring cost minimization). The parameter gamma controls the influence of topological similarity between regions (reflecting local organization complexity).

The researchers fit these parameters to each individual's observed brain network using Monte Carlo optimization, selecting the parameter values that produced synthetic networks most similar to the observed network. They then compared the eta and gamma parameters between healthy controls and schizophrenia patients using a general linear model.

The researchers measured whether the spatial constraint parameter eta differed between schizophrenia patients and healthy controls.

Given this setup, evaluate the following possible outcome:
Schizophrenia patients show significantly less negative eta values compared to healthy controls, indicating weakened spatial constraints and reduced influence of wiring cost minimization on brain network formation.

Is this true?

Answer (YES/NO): YES